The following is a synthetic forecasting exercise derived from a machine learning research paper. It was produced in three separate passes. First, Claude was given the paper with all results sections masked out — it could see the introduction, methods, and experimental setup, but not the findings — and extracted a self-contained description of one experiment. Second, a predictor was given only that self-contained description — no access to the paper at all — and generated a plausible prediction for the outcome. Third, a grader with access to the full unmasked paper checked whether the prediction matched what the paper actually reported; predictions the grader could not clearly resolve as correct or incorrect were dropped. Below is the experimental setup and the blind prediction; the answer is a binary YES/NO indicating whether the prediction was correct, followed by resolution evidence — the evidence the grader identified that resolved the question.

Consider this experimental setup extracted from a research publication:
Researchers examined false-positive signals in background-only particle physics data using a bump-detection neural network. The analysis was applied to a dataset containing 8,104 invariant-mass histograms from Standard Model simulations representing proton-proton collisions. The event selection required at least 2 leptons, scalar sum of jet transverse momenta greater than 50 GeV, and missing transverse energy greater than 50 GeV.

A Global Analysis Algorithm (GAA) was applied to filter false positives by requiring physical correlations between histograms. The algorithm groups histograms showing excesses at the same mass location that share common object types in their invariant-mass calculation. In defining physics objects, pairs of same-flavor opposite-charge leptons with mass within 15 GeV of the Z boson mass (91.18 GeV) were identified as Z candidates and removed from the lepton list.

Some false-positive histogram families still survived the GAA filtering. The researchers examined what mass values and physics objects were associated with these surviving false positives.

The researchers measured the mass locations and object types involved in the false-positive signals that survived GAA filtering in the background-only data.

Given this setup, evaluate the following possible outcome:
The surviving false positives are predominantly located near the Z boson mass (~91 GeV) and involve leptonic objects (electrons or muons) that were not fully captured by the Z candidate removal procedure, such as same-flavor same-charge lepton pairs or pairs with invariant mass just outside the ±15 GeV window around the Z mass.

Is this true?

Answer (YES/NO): NO